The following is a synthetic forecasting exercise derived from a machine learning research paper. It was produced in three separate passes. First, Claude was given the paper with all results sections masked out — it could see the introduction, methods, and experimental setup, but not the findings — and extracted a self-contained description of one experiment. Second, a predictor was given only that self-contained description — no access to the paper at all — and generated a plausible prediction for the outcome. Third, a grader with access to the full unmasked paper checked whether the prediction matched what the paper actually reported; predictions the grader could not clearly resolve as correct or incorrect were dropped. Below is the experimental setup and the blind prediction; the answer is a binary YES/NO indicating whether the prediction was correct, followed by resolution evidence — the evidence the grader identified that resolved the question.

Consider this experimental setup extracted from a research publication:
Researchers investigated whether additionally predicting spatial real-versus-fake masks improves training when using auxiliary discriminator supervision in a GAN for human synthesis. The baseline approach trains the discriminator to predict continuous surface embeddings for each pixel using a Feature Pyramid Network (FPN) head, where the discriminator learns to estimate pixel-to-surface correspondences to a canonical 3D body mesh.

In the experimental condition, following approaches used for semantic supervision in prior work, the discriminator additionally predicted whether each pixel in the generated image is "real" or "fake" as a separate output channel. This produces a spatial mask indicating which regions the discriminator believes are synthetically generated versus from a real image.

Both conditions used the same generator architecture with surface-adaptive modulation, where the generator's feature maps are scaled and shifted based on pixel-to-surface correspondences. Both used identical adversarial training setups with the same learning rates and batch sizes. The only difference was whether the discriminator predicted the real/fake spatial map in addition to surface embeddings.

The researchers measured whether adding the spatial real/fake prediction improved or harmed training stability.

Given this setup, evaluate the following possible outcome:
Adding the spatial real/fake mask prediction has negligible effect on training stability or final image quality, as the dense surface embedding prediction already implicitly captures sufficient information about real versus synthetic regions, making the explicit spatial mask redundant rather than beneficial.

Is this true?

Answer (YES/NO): NO